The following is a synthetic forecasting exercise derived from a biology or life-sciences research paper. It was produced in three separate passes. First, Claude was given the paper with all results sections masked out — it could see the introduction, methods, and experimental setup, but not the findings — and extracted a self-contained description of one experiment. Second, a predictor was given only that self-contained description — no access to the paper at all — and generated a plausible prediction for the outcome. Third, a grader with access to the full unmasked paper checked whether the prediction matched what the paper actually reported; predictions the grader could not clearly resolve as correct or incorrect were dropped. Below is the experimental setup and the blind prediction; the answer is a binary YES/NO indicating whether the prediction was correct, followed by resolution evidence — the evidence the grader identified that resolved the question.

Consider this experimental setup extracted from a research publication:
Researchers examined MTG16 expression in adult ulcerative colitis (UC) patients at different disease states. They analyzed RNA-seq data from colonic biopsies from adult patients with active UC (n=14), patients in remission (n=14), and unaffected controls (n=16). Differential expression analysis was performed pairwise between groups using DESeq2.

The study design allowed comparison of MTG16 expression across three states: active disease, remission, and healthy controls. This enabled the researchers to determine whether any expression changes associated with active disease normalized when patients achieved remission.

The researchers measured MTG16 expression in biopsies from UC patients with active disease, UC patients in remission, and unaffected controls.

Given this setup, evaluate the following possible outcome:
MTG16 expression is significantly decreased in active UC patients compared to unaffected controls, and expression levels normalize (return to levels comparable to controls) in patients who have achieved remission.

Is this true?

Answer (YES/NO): NO